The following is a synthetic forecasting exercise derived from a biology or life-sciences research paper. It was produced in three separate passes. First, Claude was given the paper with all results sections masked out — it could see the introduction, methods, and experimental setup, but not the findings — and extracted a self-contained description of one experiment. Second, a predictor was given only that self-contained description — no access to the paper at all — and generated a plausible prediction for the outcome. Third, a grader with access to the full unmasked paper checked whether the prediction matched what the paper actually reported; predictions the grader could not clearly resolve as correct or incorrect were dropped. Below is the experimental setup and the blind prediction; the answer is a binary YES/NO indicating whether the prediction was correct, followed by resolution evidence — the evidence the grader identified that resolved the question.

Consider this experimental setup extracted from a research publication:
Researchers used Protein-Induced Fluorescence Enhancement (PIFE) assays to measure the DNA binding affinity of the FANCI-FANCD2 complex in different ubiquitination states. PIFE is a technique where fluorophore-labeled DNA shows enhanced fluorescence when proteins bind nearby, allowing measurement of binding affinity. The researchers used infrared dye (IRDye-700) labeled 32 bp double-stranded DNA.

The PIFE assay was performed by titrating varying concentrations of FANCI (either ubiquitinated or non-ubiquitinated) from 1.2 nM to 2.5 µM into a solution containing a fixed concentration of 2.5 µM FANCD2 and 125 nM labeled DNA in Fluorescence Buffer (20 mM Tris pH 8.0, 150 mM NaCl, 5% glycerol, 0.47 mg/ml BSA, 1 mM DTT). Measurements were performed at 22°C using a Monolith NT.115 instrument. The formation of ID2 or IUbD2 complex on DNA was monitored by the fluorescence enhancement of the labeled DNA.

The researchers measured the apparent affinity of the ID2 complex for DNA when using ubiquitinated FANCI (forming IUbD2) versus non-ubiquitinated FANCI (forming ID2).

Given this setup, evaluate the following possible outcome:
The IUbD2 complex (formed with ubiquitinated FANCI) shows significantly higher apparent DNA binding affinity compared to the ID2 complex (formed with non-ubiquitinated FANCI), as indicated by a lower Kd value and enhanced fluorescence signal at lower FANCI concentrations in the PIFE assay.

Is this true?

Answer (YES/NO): YES